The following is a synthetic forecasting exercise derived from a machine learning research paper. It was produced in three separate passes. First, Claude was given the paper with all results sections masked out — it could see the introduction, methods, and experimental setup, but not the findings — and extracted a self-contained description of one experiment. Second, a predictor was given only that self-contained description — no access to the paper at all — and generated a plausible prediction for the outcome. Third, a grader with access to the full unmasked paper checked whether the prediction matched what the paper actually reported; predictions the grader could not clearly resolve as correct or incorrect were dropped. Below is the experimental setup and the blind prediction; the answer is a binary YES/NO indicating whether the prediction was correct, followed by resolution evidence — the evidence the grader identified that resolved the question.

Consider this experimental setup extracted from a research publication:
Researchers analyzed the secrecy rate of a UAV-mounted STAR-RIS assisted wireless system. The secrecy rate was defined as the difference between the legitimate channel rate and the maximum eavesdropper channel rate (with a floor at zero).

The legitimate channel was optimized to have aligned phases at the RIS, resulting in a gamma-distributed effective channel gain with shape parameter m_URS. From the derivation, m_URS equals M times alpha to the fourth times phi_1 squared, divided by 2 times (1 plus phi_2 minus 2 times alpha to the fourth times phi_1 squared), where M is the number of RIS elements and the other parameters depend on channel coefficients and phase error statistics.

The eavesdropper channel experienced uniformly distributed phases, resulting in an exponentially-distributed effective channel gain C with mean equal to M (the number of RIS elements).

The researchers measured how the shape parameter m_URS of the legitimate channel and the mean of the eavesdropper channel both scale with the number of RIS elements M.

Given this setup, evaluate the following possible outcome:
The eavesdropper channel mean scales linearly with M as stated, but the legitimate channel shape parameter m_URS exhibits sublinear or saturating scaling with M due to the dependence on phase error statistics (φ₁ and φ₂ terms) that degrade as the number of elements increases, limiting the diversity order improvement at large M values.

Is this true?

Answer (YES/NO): NO